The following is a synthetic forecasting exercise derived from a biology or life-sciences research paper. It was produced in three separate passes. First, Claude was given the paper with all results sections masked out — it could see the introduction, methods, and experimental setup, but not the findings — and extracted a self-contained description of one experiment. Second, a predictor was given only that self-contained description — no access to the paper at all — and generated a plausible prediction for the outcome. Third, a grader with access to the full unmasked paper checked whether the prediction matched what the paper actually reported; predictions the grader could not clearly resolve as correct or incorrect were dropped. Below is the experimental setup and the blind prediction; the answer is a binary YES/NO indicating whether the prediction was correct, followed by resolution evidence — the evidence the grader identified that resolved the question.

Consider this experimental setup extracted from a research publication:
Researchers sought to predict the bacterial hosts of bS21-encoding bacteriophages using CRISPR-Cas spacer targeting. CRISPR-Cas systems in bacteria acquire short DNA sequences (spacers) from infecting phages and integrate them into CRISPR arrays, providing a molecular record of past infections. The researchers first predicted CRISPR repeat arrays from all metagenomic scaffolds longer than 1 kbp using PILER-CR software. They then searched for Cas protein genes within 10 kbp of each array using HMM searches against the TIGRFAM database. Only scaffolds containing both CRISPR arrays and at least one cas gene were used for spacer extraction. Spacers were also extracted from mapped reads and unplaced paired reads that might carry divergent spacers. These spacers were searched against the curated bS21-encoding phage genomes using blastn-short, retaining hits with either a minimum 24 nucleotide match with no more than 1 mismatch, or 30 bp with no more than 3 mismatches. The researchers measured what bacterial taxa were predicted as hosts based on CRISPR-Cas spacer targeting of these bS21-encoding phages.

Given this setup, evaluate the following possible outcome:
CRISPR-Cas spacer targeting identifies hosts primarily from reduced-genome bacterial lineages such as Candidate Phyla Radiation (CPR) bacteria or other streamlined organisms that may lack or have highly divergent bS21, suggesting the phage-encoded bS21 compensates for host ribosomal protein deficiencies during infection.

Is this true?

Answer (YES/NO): NO